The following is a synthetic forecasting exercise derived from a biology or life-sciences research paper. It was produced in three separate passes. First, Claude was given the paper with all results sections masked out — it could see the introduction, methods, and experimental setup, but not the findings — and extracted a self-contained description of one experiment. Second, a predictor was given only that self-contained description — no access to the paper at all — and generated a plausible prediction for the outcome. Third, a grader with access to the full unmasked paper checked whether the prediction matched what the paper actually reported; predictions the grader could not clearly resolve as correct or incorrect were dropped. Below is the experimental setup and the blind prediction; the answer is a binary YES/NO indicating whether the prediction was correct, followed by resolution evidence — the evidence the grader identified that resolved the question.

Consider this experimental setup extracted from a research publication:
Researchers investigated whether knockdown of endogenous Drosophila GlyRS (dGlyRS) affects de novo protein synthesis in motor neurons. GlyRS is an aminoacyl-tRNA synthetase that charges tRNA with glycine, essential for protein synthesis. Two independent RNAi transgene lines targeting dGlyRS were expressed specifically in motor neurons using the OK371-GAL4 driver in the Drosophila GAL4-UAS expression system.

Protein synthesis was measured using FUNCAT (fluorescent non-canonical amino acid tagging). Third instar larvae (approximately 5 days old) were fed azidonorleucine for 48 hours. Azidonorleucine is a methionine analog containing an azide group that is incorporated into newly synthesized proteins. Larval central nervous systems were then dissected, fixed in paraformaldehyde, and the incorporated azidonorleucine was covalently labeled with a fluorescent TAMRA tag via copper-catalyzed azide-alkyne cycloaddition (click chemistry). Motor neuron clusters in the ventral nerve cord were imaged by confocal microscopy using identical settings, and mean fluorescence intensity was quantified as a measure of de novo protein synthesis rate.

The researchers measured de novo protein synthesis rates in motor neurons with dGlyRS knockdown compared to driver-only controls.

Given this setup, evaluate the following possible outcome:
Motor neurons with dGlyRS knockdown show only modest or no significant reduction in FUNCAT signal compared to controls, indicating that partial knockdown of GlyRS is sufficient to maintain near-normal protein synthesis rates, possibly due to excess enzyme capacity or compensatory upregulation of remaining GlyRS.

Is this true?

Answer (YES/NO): NO